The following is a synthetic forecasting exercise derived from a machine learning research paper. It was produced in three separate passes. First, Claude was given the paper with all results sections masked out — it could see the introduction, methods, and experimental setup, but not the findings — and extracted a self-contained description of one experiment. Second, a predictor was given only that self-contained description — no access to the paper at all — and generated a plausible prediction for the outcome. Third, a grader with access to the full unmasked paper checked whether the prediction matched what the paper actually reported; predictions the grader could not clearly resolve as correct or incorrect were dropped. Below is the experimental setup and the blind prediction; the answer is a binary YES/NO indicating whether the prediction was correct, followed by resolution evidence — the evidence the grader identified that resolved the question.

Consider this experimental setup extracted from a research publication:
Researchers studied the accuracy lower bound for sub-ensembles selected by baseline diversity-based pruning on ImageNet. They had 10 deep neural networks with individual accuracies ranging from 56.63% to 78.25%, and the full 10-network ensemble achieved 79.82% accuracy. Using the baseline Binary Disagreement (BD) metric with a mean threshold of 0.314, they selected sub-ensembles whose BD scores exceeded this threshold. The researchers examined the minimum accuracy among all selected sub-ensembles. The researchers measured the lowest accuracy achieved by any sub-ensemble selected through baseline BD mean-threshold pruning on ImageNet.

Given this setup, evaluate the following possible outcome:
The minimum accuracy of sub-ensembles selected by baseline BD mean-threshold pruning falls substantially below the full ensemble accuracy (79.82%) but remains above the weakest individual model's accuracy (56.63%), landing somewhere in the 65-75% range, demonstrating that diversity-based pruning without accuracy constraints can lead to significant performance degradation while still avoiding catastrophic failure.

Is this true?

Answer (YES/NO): NO